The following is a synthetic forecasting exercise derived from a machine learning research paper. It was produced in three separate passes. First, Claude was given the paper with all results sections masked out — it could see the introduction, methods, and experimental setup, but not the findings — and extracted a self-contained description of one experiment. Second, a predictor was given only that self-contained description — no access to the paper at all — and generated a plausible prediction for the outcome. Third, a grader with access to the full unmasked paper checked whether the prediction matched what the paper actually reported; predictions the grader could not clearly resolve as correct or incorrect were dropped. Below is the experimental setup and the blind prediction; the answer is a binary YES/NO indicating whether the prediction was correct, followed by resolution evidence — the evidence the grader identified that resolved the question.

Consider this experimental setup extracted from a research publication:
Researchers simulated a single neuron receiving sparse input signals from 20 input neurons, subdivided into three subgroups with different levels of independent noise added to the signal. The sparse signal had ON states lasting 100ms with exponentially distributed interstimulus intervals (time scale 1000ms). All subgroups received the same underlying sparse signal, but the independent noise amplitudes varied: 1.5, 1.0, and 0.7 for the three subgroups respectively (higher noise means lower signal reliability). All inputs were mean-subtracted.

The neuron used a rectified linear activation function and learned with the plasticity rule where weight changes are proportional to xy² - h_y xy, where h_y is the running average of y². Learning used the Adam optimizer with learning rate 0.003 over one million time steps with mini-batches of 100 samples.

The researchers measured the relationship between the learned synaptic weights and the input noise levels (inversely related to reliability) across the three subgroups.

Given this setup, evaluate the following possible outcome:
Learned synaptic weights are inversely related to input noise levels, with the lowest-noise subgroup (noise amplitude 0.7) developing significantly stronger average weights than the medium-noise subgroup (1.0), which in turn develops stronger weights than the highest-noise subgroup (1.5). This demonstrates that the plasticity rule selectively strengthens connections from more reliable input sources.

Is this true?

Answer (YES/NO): YES